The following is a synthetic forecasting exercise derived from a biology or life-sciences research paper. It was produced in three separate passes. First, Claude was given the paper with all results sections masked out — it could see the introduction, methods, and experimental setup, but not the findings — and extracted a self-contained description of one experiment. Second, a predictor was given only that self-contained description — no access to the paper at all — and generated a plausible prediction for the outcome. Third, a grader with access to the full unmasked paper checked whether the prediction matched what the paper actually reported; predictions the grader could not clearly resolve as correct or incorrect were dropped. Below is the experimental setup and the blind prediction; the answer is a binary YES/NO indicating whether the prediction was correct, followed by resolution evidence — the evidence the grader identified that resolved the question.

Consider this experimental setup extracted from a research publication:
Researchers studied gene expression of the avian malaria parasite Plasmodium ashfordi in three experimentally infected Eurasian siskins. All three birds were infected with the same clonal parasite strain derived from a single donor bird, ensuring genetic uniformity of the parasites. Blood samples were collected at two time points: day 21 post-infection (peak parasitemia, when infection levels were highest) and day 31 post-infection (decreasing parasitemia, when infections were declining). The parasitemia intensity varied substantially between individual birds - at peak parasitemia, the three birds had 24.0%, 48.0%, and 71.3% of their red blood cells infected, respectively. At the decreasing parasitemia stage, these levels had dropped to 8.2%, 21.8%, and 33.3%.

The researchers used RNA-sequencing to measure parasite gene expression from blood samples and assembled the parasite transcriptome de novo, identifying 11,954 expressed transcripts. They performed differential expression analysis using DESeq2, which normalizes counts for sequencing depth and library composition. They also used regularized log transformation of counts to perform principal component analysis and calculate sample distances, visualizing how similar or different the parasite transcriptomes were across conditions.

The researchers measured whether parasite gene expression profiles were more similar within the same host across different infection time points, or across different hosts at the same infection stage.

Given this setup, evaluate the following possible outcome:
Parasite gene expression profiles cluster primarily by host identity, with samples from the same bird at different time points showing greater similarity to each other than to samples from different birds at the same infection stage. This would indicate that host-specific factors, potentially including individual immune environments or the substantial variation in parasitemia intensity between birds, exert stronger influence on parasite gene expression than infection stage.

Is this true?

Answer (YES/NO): YES